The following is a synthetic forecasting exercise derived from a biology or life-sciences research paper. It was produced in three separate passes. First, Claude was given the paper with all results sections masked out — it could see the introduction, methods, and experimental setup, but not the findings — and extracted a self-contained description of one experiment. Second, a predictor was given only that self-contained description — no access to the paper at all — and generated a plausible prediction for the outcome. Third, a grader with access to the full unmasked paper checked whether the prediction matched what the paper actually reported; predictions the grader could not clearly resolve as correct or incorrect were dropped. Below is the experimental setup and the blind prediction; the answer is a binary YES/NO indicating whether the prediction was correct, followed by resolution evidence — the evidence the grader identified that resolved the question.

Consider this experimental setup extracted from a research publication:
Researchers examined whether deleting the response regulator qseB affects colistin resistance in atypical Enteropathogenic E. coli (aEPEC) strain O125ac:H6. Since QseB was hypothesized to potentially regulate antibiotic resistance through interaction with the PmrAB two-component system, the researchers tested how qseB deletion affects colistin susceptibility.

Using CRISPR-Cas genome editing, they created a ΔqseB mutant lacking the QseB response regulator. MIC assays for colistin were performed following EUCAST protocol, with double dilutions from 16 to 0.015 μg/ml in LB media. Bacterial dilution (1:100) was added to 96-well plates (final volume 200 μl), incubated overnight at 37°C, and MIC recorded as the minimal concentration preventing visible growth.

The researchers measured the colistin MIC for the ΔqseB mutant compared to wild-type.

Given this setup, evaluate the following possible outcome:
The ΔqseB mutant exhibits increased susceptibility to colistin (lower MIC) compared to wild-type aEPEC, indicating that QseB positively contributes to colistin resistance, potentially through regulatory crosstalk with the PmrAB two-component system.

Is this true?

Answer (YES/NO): NO